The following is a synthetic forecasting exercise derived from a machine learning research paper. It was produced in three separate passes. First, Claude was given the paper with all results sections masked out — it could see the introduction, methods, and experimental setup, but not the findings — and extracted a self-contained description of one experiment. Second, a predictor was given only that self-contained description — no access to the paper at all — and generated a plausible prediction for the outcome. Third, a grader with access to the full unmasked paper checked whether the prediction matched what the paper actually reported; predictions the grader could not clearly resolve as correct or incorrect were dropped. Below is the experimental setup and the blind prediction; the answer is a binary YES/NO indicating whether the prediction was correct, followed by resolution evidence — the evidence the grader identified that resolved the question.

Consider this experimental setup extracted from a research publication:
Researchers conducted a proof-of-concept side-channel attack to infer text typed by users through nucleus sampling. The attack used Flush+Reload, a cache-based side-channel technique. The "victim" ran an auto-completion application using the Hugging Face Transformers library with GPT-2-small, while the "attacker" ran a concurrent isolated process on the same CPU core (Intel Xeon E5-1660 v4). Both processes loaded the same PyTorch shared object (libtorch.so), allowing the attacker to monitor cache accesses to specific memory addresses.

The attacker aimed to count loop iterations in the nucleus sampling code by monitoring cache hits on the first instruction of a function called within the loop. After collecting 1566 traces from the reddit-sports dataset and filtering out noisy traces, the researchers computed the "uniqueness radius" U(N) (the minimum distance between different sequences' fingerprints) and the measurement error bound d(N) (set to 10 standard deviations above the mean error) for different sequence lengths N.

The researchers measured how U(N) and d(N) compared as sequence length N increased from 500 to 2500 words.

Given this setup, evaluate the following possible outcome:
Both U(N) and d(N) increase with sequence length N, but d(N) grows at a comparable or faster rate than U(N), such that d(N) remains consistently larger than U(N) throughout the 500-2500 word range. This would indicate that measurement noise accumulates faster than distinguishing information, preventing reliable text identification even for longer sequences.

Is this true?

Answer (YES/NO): NO